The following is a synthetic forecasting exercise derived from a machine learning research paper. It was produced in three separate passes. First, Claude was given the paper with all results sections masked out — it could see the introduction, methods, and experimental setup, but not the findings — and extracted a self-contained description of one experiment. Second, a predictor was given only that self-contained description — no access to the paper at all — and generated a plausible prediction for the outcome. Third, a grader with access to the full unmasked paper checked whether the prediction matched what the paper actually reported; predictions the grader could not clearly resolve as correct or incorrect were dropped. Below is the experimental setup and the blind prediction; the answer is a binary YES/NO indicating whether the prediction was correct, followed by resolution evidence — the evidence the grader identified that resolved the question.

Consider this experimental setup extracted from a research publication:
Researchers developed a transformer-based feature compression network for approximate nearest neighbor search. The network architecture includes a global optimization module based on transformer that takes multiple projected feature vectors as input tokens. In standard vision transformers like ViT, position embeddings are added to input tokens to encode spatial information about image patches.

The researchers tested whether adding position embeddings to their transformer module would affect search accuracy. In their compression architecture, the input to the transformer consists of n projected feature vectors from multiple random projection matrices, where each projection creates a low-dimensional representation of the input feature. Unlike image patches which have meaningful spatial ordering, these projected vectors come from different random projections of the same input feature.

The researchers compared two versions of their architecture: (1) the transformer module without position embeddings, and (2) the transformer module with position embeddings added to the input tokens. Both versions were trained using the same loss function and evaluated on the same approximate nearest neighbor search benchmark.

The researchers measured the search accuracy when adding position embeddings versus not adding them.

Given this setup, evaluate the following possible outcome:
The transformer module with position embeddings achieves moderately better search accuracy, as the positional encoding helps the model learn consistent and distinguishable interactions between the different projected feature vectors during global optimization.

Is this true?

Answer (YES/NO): NO